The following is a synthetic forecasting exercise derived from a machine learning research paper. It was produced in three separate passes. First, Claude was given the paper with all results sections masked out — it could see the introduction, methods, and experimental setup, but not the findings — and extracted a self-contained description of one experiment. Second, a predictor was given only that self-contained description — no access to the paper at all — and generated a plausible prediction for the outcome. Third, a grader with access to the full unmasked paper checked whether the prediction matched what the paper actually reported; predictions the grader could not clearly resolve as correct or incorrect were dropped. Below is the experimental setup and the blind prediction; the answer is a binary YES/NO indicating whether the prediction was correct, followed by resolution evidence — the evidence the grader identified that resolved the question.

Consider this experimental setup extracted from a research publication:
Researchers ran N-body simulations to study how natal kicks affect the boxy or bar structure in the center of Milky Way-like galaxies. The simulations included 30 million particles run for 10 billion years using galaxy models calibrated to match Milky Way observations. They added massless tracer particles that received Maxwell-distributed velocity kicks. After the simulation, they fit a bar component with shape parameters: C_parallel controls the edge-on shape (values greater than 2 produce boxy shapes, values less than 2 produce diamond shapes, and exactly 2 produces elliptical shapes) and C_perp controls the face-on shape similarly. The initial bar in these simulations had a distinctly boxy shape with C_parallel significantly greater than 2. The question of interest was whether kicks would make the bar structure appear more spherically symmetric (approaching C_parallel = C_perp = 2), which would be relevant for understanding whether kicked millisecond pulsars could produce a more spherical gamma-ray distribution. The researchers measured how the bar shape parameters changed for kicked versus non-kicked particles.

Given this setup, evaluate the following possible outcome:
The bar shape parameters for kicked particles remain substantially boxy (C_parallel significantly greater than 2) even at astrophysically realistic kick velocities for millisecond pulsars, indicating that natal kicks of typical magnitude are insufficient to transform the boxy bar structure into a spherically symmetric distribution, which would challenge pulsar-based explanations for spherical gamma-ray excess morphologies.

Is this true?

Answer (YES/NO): YES